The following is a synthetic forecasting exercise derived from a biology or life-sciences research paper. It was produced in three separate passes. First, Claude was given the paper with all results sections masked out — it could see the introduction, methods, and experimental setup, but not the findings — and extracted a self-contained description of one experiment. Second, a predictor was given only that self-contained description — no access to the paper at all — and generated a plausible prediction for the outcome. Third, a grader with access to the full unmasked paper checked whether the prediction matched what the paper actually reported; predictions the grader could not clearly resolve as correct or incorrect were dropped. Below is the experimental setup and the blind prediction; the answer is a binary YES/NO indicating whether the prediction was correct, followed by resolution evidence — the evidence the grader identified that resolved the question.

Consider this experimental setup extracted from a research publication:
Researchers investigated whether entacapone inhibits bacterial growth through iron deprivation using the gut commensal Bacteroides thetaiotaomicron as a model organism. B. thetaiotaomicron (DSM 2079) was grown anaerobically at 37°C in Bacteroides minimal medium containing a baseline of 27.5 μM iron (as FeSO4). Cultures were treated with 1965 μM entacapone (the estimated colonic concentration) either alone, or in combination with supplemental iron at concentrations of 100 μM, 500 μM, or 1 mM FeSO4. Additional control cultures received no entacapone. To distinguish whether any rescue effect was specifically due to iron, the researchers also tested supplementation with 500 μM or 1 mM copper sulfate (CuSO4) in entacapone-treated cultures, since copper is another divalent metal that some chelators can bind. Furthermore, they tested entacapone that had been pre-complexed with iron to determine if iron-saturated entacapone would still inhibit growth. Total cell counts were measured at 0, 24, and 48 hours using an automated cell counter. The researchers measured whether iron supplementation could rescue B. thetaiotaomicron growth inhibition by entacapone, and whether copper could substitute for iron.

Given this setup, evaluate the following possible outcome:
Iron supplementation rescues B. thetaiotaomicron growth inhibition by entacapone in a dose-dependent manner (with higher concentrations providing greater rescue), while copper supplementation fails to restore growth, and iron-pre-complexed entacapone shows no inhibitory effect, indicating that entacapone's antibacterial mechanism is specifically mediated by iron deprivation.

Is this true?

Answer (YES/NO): YES